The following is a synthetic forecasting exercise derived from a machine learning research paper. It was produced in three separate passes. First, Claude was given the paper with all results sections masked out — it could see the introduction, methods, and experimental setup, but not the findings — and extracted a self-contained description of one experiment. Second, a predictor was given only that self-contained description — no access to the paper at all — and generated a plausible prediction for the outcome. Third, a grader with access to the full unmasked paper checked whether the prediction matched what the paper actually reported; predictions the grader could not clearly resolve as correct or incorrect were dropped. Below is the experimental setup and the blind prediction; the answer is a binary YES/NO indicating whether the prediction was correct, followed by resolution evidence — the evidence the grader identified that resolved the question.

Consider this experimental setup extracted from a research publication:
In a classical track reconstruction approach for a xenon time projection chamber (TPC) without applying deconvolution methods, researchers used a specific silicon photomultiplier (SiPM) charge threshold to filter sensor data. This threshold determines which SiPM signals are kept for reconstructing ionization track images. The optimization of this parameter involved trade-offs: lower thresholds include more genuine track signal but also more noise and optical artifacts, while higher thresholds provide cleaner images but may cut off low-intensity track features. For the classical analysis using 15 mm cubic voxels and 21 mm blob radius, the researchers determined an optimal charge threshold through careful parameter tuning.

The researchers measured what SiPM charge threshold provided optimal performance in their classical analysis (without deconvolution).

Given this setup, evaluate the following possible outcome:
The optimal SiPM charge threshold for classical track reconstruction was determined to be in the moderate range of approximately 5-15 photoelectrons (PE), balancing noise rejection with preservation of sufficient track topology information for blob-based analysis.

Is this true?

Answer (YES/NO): NO